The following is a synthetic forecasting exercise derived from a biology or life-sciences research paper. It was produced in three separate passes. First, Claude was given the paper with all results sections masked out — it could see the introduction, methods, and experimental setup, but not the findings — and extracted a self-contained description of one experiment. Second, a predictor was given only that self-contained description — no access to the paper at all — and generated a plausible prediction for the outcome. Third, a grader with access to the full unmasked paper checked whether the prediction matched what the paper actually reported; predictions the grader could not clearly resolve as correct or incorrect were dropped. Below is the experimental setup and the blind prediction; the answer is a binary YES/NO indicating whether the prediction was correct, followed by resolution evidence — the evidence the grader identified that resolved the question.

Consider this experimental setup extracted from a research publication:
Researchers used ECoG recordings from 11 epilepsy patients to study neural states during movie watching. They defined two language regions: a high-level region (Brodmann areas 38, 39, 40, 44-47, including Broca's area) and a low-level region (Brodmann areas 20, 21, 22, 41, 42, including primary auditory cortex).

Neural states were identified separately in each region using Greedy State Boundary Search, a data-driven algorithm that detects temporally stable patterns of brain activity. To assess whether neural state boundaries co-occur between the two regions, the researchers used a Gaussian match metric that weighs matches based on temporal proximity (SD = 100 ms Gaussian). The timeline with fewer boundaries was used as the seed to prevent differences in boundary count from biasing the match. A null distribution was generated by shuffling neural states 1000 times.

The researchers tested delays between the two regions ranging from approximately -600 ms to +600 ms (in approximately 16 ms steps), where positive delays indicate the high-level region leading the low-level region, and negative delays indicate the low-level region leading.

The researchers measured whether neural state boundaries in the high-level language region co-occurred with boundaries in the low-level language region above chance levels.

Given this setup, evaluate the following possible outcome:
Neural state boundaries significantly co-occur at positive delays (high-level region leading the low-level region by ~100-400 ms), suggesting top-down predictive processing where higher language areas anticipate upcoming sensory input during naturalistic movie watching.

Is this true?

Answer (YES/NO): NO